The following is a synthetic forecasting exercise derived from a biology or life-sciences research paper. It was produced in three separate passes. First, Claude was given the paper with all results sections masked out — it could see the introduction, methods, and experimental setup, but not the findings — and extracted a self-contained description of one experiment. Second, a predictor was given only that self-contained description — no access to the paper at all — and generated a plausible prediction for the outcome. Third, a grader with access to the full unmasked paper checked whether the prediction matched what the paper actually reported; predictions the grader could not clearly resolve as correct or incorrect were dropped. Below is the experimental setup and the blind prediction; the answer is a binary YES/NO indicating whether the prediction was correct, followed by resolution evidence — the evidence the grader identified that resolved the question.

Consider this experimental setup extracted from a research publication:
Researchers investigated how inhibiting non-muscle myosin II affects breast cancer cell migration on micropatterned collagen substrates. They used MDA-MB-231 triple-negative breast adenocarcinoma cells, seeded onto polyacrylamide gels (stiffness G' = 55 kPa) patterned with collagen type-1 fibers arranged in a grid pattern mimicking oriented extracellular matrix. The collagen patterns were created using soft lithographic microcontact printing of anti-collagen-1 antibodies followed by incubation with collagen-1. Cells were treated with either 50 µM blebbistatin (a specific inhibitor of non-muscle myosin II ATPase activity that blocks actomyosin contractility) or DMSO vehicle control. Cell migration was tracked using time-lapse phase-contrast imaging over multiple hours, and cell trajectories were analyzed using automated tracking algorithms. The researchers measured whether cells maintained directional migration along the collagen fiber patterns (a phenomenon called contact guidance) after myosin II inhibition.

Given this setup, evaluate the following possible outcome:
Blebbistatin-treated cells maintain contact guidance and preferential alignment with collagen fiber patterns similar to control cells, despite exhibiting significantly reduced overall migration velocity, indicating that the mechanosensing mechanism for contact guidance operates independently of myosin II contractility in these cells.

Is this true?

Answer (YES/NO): NO